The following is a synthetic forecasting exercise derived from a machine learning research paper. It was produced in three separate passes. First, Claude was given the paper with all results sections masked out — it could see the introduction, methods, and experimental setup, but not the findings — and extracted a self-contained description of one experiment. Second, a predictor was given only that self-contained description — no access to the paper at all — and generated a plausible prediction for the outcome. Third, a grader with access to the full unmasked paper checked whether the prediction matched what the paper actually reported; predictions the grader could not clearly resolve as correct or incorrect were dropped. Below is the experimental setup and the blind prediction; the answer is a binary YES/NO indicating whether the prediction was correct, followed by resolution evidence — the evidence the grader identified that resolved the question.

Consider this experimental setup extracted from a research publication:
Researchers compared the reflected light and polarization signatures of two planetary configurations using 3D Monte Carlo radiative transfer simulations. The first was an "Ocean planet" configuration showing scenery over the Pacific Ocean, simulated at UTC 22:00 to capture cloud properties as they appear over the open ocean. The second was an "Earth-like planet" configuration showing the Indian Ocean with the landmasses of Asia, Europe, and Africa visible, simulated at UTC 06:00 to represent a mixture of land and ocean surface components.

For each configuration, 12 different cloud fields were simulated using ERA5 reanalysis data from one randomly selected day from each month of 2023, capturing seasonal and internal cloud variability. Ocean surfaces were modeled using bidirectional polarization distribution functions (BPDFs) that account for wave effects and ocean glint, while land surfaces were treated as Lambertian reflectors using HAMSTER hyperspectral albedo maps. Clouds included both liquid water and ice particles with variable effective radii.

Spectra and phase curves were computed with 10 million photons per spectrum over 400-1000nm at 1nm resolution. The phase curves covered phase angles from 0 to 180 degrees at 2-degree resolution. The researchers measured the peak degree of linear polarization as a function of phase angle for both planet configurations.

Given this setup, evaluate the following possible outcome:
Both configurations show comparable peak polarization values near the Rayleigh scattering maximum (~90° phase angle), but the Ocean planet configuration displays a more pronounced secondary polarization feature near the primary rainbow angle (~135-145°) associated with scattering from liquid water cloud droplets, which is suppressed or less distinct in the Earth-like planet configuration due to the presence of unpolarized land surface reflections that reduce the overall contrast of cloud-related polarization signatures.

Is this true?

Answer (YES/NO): NO